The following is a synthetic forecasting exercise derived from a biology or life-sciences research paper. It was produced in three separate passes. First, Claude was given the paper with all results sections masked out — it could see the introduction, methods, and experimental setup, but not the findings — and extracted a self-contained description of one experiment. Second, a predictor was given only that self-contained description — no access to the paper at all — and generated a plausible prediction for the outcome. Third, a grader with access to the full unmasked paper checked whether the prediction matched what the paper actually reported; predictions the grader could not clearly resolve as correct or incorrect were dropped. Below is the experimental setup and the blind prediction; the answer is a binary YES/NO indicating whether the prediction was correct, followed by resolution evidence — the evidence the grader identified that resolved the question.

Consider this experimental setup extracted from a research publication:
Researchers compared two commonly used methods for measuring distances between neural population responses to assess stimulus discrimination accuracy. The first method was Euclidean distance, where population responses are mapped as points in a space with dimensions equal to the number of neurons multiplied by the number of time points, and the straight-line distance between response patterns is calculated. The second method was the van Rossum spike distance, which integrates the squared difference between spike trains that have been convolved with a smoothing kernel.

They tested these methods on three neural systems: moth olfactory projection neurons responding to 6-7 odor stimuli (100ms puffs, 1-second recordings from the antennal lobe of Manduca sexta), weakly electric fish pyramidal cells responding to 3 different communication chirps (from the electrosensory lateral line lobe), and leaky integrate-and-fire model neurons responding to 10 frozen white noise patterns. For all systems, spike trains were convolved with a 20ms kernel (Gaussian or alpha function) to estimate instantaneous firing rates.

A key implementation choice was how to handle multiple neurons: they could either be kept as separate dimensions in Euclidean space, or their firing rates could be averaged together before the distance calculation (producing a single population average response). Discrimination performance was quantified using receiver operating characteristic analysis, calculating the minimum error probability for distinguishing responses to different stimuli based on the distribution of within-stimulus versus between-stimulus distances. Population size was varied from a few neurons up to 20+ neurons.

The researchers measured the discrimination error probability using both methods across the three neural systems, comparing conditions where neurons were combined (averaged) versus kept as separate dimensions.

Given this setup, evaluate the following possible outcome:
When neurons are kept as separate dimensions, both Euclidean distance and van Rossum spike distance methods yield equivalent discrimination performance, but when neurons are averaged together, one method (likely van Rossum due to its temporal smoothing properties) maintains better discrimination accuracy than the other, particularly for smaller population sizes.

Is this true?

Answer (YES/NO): NO